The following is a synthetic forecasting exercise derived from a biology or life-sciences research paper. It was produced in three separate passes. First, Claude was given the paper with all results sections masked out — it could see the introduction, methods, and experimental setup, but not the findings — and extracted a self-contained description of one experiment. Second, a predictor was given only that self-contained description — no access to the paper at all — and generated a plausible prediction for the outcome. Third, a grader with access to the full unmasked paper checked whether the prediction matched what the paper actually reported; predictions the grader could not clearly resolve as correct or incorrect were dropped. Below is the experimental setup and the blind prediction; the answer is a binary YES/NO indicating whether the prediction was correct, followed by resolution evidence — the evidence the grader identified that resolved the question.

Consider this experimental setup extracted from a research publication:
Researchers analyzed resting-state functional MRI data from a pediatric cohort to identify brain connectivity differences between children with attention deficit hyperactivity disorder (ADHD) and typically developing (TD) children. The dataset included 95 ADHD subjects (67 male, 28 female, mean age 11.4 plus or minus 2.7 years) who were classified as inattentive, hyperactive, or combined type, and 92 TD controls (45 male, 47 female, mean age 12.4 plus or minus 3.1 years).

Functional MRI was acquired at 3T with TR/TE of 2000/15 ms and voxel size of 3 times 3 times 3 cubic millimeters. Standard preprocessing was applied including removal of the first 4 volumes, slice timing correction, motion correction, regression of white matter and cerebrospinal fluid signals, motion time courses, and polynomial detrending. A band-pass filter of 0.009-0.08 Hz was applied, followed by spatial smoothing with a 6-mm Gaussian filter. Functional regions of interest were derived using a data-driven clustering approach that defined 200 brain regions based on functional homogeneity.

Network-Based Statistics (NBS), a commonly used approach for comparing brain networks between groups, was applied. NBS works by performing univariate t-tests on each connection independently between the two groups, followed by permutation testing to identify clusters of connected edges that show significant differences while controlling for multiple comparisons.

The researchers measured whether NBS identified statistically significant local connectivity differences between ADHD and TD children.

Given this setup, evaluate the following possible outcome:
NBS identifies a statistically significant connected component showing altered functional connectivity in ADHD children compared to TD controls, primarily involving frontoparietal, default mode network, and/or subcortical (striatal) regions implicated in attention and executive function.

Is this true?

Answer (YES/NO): NO